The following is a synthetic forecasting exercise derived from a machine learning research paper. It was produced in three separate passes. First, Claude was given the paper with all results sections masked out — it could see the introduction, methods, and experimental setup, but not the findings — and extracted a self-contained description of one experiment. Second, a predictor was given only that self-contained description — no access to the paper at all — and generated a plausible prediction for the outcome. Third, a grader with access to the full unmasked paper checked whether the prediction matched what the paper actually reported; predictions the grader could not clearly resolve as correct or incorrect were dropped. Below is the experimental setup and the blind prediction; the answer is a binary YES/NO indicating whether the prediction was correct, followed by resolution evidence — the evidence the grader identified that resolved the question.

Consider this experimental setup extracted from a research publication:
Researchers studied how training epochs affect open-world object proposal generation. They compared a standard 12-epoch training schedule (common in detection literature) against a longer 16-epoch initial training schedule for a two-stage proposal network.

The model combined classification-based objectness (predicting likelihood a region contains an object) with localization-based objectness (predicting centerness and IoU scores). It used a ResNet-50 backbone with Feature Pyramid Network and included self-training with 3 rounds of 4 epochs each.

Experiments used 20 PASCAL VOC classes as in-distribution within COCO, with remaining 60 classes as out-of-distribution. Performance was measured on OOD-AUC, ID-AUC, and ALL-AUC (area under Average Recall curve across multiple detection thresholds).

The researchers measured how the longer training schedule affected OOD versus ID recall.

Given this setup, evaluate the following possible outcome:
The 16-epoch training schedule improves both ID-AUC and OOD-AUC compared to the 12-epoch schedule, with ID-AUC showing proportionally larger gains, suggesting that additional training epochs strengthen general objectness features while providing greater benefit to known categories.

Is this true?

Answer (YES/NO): NO